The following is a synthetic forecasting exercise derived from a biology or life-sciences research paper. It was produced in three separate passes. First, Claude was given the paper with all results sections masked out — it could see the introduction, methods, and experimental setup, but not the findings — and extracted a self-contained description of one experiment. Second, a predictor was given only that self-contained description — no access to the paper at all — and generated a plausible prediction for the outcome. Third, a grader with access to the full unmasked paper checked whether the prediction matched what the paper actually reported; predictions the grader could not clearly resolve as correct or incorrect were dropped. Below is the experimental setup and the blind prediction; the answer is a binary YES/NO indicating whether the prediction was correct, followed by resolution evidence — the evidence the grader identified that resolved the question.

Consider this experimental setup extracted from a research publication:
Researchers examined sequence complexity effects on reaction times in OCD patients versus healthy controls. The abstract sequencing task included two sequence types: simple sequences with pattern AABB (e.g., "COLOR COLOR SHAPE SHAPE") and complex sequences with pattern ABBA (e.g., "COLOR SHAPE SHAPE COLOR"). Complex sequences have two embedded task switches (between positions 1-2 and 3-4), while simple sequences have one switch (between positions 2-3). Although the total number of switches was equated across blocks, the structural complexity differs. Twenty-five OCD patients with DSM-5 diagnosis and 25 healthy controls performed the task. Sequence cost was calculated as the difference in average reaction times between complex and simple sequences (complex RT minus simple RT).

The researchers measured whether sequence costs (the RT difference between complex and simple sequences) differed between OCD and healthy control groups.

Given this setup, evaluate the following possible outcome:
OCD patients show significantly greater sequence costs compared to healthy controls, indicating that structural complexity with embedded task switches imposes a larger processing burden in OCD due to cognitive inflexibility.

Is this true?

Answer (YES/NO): NO